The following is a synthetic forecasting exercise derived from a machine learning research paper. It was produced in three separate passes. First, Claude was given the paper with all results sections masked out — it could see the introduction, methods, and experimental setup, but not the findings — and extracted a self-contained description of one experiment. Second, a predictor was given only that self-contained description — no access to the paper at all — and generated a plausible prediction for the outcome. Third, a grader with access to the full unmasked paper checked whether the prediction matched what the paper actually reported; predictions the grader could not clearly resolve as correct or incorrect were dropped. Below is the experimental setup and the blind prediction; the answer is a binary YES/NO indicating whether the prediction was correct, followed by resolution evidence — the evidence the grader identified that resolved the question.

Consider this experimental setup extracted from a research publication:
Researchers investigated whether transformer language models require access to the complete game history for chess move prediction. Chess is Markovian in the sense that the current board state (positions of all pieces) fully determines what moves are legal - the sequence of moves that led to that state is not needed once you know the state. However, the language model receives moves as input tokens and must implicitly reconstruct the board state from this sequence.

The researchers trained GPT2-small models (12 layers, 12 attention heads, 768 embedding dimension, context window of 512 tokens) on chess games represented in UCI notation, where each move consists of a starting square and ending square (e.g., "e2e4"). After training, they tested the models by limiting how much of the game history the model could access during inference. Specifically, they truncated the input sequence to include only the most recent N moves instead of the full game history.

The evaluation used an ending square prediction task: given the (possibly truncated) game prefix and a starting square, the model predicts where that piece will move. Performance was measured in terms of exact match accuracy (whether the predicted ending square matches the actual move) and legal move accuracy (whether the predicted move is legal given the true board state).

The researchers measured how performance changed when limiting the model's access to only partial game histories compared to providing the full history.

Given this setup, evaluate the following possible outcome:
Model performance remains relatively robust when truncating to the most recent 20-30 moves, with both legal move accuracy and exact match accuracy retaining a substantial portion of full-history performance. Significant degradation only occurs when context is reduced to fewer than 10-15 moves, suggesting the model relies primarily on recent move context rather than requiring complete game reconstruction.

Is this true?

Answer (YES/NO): NO